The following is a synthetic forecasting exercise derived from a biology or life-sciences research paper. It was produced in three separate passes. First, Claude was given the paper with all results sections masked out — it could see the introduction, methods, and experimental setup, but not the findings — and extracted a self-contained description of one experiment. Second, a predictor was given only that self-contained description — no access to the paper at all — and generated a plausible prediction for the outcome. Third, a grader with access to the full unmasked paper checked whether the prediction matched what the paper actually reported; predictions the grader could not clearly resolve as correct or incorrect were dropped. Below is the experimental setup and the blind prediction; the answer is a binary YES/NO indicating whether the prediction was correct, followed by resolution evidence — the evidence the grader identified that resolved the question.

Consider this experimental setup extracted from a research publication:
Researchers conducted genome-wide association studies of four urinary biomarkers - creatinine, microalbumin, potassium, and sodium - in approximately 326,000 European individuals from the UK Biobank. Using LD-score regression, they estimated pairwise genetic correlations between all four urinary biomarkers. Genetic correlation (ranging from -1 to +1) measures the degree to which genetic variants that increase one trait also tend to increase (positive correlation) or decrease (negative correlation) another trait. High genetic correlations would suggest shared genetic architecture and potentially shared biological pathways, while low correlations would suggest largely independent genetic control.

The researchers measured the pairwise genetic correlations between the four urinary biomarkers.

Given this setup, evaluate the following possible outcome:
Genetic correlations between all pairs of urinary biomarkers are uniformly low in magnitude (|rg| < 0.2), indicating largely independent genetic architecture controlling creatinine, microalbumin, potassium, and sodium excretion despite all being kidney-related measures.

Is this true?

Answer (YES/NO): NO